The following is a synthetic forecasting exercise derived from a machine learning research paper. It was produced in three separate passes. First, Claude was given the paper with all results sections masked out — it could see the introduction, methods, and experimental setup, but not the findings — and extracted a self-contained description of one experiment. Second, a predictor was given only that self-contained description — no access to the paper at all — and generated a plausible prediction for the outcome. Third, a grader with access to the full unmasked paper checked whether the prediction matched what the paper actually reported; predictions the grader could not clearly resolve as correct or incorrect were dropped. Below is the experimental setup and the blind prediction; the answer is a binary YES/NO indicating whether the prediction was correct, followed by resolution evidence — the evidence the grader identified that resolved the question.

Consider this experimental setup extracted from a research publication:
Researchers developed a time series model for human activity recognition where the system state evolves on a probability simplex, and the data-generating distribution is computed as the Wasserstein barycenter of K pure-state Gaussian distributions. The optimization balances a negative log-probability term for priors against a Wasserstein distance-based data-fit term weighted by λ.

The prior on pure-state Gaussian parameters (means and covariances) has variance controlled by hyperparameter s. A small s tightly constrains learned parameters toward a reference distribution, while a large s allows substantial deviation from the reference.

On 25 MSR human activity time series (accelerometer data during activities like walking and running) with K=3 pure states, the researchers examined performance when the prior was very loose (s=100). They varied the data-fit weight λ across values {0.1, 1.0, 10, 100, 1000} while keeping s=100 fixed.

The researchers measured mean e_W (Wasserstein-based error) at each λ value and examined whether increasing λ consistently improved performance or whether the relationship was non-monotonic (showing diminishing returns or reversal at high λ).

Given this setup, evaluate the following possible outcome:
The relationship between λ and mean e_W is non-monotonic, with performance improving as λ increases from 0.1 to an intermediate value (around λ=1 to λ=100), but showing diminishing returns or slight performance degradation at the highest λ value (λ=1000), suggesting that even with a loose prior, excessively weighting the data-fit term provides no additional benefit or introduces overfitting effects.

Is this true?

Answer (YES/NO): NO